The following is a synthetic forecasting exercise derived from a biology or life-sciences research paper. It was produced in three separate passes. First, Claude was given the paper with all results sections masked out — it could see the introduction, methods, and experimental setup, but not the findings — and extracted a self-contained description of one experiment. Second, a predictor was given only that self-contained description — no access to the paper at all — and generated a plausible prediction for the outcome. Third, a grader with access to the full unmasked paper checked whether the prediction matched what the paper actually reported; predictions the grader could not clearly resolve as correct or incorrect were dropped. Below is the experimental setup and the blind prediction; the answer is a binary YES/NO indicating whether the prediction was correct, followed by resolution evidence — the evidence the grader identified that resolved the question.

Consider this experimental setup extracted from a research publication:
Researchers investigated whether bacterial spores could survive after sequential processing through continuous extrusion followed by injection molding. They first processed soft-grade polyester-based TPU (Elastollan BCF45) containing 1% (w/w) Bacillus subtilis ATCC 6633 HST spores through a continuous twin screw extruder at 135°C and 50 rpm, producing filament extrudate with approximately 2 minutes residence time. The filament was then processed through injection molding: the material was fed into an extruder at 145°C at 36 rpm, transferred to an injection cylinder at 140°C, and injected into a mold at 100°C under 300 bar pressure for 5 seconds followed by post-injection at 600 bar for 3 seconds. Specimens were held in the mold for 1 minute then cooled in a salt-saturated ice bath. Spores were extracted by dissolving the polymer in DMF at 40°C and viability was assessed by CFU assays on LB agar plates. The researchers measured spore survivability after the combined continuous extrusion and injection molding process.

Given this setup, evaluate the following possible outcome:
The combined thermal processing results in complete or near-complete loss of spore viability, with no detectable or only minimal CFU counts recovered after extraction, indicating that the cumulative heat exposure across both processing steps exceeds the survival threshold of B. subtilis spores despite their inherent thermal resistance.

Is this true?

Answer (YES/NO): NO